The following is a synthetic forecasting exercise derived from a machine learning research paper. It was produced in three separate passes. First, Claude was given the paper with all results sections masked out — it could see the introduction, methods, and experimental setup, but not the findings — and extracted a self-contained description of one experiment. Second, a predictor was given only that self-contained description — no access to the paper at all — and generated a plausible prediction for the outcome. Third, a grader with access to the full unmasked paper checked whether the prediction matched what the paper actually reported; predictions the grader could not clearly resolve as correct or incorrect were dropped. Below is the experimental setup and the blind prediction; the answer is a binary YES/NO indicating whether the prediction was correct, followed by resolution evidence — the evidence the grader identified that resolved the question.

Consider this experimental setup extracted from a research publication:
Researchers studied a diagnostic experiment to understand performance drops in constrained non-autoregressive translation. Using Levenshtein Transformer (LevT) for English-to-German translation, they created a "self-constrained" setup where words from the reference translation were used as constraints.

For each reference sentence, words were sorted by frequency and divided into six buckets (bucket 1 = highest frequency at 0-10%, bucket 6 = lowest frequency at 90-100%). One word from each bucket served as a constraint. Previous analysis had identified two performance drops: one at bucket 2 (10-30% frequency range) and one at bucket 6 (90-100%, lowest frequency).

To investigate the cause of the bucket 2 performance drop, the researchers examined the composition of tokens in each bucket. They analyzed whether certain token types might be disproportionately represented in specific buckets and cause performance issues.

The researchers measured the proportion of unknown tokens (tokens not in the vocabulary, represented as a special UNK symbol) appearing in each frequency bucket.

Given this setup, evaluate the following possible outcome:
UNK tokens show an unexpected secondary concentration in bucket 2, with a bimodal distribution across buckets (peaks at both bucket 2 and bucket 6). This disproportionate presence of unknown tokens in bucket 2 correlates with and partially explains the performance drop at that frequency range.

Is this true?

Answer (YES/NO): NO